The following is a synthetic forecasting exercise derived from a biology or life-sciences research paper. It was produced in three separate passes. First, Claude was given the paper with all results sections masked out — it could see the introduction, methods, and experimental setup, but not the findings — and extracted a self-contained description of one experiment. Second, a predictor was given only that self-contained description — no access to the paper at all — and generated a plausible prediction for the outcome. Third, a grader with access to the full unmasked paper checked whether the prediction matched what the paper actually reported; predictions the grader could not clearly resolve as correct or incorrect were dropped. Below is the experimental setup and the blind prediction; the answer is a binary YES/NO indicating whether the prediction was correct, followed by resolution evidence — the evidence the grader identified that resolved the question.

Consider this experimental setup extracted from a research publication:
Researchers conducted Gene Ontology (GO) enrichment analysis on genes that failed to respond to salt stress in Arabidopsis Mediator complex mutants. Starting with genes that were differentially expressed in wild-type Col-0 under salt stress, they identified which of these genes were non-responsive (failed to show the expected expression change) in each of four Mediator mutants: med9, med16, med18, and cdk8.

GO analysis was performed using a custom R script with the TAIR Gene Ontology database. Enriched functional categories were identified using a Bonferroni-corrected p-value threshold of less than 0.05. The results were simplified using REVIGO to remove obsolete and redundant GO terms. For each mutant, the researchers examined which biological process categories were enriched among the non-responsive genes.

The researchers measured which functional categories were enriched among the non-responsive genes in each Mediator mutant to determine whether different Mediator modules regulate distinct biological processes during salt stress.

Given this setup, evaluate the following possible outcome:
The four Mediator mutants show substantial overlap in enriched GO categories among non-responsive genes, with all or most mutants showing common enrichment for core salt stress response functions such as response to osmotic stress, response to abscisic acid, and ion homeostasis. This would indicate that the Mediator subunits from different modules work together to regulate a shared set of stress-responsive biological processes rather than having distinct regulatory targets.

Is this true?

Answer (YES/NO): NO